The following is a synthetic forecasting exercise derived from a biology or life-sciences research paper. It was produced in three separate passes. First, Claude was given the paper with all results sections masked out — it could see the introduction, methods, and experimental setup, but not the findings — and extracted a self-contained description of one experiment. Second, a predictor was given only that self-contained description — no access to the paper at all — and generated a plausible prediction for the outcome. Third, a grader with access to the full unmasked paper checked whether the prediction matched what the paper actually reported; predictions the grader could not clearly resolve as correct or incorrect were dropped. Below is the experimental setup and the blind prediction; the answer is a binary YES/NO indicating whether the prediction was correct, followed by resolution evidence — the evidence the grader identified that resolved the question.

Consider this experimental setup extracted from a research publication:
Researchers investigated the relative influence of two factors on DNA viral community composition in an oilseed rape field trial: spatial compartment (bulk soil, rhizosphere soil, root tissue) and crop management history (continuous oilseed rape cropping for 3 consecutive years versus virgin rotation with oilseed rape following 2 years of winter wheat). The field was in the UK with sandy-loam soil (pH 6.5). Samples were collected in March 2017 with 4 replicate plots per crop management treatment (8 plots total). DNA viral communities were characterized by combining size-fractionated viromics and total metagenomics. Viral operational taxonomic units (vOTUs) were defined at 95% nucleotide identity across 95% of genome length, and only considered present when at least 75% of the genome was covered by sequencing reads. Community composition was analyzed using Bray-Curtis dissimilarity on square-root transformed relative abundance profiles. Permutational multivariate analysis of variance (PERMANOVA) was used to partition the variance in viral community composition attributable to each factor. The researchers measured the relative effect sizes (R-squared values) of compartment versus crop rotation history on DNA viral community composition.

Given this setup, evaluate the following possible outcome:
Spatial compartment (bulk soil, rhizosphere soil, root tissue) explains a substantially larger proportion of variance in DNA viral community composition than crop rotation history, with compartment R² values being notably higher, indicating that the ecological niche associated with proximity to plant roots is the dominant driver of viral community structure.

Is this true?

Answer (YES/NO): NO